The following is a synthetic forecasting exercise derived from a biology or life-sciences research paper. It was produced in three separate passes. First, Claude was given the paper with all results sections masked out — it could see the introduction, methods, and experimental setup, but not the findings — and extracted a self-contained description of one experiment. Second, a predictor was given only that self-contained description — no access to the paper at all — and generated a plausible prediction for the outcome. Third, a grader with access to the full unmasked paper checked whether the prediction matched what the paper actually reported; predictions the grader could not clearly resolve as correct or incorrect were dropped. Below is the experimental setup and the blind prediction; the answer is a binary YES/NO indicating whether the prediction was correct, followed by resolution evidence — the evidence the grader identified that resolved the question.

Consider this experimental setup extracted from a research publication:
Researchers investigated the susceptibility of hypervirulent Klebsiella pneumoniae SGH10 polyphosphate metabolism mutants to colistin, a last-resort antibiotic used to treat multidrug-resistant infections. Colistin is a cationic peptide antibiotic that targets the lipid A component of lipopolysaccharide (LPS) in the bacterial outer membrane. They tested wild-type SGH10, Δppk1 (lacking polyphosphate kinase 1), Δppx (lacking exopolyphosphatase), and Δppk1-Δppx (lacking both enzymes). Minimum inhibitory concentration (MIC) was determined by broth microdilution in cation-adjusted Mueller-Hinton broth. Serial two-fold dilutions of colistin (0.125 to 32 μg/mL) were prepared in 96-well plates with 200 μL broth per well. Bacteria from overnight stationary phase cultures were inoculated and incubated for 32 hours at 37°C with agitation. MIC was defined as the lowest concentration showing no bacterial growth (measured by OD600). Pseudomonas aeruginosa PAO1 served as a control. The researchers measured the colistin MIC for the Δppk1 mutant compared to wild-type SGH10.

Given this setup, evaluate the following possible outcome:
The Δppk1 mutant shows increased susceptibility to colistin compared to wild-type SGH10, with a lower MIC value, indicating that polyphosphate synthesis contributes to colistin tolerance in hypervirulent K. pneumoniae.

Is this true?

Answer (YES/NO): NO